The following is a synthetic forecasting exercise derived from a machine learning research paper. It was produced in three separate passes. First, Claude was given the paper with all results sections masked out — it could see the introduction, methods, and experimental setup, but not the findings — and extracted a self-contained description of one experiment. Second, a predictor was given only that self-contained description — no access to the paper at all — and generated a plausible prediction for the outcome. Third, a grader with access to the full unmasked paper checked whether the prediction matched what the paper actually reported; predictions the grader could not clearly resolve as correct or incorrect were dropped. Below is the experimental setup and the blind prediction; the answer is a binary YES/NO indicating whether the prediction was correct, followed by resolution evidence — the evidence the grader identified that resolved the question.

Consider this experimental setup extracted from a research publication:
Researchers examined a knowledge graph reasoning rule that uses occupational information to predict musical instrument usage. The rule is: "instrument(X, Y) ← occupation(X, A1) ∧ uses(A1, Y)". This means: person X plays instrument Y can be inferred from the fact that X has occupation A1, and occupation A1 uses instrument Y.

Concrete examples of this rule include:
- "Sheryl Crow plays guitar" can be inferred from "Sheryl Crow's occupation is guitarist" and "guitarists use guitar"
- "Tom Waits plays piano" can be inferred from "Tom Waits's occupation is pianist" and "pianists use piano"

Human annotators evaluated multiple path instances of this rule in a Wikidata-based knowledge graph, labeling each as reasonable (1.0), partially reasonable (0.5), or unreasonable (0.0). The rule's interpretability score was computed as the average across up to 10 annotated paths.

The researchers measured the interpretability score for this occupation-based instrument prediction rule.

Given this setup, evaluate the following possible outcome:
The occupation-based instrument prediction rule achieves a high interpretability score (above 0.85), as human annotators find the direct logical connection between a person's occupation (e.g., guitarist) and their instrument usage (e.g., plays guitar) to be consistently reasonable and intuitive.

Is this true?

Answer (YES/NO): NO